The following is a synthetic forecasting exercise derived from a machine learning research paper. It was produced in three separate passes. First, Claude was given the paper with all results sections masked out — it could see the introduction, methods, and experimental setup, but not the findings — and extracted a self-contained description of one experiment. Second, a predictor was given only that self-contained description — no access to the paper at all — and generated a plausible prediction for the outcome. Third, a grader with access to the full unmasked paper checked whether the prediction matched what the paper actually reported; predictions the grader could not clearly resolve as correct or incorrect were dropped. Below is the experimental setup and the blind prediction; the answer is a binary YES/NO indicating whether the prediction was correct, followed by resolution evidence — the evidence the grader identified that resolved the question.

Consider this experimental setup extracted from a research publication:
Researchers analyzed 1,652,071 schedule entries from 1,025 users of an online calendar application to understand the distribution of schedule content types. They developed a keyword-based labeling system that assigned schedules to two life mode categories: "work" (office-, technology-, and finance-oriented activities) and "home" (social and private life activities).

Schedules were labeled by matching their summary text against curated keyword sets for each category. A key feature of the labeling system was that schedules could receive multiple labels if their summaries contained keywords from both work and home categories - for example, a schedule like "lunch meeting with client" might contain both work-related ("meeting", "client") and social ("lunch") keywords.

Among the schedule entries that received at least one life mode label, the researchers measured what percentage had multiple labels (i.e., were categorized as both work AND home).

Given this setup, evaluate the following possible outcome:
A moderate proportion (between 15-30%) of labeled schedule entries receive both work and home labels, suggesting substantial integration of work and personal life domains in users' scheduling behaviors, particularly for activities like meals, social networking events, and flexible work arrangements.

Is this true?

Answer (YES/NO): NO